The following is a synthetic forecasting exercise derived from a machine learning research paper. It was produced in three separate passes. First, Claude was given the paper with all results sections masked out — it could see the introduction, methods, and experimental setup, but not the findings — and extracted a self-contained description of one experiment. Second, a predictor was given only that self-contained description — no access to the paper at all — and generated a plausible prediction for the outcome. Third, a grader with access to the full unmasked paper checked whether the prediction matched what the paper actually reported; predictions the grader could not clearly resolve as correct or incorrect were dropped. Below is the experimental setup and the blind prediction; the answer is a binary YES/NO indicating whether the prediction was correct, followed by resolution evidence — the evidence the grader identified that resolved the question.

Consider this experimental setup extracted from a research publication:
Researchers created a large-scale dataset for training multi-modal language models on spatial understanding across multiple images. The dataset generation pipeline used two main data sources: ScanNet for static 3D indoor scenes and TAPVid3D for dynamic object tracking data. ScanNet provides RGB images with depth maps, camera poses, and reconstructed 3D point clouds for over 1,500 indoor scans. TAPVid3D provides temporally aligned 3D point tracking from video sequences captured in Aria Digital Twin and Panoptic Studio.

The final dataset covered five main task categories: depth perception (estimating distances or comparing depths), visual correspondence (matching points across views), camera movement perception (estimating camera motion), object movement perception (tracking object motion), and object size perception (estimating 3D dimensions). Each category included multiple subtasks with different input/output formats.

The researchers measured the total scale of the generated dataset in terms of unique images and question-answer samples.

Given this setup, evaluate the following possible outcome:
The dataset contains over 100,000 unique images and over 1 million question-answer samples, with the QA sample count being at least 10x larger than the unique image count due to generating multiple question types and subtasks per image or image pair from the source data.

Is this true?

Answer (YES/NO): YES